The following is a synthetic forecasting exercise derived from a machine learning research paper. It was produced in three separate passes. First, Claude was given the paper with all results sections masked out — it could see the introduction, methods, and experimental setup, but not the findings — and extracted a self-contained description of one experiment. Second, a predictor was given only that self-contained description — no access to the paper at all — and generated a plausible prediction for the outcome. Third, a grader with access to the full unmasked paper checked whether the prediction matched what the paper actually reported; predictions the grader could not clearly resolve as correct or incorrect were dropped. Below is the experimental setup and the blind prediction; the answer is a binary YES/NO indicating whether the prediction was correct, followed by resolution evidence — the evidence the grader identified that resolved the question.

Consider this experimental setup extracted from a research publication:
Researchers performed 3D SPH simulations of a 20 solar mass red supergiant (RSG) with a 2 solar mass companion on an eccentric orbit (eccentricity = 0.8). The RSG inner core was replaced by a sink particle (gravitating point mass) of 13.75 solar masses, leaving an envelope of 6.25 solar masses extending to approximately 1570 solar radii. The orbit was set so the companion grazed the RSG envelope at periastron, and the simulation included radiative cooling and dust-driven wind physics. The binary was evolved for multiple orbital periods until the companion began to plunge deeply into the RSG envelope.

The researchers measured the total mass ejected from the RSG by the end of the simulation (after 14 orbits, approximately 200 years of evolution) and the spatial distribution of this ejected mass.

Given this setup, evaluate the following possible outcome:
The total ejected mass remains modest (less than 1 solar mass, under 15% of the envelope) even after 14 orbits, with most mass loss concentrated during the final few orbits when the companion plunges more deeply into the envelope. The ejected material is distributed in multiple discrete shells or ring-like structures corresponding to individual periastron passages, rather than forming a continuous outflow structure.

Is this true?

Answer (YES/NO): NO